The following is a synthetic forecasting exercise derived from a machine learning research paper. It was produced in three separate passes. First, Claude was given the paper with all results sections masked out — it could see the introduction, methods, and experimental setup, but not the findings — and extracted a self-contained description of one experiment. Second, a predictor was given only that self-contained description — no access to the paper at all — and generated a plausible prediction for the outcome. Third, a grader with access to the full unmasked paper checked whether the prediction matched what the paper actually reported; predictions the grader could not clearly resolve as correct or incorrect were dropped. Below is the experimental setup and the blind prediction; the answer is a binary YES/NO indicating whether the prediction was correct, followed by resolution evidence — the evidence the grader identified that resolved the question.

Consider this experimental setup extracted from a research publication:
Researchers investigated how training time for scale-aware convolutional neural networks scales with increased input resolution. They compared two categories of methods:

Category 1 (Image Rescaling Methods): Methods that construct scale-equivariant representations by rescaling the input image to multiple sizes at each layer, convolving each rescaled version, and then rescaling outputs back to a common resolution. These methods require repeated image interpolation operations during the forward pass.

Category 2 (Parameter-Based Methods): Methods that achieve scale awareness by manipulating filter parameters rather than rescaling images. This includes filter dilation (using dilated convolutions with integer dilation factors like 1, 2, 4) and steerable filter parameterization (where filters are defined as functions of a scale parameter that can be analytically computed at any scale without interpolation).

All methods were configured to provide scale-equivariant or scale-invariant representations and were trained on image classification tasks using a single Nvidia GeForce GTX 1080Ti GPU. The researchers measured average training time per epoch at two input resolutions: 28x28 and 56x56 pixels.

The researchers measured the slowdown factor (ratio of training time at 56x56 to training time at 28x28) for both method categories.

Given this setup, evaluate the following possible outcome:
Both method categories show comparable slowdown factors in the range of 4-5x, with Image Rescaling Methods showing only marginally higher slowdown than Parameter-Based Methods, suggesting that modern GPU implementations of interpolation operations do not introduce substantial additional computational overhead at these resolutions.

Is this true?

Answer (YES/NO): NO